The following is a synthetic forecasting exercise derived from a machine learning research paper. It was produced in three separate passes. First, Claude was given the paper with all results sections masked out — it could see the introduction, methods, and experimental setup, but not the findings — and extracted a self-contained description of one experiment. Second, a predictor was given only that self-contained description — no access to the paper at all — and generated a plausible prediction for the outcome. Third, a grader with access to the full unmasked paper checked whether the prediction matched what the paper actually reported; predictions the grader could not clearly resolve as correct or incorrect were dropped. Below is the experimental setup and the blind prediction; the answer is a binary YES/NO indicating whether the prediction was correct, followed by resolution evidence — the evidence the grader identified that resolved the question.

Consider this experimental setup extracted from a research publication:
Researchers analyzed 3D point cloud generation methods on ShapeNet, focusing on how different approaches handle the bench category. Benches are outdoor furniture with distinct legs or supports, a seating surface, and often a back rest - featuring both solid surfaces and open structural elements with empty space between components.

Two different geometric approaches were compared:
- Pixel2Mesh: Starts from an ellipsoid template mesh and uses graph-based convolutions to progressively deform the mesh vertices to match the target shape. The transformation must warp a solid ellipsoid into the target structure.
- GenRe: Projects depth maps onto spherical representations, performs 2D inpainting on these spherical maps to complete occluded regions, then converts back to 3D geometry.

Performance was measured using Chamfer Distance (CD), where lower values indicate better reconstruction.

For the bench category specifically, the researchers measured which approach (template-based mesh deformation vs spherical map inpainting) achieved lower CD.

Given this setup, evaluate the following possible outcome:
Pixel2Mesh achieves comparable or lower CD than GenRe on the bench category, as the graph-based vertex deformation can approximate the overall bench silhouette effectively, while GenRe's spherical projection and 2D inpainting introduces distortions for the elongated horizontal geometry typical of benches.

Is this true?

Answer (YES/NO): NO